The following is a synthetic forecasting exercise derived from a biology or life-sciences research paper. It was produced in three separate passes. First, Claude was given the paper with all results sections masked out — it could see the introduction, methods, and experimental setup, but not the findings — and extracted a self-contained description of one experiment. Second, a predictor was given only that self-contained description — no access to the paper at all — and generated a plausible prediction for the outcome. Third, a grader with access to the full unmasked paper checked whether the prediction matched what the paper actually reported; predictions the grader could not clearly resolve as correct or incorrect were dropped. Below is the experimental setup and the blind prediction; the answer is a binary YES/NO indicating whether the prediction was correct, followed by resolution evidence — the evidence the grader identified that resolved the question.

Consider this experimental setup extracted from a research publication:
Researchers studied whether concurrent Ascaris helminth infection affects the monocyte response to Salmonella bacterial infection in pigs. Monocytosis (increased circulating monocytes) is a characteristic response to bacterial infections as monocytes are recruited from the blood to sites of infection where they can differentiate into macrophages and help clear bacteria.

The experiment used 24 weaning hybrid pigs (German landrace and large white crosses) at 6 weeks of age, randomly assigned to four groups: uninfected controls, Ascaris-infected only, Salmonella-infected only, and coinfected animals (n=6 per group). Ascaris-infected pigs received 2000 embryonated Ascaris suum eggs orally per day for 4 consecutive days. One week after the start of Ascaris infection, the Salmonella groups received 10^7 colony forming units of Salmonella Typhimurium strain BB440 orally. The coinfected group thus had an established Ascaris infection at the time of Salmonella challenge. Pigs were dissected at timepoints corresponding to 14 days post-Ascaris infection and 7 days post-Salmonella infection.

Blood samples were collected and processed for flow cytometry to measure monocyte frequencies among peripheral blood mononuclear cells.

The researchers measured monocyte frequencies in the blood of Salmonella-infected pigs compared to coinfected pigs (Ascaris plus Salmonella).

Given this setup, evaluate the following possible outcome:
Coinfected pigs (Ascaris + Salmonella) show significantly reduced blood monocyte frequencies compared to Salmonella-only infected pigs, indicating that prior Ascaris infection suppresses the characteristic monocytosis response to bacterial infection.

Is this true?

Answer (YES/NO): YES